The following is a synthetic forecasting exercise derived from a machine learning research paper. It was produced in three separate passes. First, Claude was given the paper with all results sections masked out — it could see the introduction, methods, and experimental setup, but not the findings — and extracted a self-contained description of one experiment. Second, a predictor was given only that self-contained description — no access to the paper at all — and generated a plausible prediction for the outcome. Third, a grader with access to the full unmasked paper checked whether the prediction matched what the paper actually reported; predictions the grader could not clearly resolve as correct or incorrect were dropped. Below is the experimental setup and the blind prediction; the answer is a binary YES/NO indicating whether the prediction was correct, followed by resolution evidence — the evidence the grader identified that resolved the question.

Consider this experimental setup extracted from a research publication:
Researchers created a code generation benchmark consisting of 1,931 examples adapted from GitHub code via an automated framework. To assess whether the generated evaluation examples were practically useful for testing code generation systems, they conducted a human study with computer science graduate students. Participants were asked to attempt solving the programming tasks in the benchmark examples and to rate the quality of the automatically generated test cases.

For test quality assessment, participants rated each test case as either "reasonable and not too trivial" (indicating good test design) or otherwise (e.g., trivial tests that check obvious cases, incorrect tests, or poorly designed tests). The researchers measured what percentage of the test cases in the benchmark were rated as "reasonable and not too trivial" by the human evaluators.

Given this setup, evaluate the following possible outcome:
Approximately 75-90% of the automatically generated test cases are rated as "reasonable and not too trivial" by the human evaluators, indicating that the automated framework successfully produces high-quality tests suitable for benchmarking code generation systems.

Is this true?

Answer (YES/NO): YES